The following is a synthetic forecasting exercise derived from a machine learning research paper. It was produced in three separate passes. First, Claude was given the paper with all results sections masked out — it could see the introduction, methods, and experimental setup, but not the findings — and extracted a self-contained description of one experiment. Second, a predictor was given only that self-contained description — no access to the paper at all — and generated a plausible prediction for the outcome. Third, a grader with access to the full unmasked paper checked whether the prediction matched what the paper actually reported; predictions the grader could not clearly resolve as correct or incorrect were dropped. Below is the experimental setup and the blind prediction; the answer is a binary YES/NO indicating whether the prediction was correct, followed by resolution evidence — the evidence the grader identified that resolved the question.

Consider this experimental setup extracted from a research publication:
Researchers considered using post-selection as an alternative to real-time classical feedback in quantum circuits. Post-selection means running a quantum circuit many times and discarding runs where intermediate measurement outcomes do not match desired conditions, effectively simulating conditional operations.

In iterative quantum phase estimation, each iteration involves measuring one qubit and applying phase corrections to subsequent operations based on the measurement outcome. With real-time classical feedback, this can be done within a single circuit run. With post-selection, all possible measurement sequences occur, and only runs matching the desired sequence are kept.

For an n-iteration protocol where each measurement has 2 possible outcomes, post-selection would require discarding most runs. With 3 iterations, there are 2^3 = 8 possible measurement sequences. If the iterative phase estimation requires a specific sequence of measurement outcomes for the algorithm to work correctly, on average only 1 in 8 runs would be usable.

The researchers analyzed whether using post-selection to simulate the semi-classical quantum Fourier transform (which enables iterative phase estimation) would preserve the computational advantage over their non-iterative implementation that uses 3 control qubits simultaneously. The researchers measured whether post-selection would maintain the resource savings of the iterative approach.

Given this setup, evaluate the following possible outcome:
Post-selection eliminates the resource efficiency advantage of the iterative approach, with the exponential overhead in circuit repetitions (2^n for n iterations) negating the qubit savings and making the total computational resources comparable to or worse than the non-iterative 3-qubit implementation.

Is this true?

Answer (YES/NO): YES